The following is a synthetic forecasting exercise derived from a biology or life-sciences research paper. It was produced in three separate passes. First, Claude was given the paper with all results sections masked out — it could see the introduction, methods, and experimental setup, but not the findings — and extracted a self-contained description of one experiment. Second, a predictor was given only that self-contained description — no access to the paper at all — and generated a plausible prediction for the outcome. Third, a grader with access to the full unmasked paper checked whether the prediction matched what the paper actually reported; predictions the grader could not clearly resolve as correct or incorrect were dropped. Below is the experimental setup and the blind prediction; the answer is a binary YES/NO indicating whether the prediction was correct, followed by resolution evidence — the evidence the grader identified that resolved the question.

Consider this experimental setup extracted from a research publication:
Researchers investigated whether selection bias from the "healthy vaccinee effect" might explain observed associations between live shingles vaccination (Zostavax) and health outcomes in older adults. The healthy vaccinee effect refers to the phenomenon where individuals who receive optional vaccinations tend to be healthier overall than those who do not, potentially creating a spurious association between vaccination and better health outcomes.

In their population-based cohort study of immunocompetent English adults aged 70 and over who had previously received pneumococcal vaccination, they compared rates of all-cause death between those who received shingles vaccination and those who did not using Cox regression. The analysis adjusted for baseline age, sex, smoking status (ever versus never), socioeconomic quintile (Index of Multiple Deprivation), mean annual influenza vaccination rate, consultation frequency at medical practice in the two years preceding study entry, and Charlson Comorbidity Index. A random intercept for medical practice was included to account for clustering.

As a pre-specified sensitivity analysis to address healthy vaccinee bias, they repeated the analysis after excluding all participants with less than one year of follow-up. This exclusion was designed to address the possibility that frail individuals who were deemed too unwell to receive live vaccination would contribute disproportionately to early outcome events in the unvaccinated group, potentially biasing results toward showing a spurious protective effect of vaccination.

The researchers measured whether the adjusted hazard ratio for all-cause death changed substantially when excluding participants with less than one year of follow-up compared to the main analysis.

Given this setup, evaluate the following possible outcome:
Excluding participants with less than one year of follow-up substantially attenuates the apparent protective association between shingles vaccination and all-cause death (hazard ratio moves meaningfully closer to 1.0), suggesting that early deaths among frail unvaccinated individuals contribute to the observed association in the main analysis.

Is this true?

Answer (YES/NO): NO